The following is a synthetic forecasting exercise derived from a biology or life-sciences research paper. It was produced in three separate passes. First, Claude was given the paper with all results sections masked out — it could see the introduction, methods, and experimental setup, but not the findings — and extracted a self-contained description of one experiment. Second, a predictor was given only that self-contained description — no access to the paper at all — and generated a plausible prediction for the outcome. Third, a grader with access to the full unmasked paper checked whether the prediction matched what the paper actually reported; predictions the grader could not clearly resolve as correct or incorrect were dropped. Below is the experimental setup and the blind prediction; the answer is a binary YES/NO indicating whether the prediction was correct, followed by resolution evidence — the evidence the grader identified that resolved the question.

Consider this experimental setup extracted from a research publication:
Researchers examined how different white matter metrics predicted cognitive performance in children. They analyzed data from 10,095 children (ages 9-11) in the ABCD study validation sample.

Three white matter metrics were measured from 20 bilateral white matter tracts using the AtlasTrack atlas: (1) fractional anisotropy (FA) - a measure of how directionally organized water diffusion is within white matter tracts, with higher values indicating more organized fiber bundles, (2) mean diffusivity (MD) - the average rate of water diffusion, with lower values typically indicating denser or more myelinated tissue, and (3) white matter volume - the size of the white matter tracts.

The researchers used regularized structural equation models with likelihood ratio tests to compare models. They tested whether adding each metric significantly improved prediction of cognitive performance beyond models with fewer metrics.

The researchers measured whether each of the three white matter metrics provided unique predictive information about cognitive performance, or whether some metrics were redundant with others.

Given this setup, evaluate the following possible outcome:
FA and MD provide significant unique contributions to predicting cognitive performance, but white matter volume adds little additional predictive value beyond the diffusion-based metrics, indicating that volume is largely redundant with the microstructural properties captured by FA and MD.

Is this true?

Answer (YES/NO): NO